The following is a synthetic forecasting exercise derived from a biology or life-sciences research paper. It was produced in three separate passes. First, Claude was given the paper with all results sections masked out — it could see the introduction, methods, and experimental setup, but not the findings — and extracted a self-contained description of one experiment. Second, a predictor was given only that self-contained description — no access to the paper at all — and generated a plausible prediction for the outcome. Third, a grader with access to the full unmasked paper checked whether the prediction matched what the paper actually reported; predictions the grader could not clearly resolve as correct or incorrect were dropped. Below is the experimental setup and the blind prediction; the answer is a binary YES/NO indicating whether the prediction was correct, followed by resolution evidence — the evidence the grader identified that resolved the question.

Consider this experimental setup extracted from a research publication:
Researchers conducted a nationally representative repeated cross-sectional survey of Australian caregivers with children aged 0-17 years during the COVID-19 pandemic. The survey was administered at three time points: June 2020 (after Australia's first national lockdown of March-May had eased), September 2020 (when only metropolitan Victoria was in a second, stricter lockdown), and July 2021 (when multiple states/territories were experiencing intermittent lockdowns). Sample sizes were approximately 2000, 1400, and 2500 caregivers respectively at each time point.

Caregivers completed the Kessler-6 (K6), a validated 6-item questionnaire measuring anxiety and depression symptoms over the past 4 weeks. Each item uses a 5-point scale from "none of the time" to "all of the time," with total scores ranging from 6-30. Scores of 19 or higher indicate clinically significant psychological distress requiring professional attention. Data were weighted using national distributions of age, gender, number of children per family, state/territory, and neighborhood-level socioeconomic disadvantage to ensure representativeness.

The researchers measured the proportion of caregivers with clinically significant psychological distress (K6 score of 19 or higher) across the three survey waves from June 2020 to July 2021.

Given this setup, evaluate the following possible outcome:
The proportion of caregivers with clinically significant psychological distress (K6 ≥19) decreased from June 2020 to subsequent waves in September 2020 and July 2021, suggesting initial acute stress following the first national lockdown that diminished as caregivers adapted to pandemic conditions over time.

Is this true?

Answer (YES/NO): NO